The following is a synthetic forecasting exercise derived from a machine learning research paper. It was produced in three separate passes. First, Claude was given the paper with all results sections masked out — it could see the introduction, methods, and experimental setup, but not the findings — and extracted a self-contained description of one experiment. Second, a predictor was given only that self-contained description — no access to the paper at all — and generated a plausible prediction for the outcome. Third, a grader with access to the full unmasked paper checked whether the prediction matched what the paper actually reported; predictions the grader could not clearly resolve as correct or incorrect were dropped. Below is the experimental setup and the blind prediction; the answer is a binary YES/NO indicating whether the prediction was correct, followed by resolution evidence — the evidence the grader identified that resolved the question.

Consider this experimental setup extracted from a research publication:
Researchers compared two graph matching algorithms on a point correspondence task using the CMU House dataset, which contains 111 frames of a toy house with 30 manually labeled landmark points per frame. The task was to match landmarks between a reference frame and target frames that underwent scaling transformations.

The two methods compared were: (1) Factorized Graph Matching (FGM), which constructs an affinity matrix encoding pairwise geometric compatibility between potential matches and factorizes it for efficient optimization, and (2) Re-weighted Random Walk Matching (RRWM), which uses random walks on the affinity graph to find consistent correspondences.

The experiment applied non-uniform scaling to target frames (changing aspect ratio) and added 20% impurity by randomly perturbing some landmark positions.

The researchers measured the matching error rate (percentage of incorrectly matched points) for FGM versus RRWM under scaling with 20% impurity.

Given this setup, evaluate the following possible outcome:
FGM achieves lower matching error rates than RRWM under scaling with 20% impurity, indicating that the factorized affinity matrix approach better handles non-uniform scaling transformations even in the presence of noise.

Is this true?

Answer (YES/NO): YES